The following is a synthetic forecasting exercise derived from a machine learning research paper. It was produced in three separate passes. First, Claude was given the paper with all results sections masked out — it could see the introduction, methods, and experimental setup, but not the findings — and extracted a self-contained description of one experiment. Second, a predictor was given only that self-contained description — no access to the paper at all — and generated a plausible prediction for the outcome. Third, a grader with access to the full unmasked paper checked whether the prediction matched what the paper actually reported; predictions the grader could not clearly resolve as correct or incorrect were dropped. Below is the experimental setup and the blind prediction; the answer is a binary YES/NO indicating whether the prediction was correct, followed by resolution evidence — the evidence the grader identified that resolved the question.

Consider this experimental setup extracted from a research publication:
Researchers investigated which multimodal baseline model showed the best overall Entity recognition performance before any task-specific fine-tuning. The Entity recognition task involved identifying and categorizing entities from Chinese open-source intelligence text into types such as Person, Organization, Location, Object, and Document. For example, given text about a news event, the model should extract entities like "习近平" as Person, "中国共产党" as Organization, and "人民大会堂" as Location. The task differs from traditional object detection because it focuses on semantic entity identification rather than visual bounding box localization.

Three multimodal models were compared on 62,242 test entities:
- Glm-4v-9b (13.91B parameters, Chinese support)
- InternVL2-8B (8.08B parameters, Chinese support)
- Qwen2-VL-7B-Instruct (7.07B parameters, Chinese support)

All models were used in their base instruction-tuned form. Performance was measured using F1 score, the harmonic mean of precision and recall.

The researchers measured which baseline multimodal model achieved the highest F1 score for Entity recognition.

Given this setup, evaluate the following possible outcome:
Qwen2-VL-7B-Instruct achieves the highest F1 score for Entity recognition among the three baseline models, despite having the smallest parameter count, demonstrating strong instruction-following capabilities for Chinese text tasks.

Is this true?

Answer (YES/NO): YES